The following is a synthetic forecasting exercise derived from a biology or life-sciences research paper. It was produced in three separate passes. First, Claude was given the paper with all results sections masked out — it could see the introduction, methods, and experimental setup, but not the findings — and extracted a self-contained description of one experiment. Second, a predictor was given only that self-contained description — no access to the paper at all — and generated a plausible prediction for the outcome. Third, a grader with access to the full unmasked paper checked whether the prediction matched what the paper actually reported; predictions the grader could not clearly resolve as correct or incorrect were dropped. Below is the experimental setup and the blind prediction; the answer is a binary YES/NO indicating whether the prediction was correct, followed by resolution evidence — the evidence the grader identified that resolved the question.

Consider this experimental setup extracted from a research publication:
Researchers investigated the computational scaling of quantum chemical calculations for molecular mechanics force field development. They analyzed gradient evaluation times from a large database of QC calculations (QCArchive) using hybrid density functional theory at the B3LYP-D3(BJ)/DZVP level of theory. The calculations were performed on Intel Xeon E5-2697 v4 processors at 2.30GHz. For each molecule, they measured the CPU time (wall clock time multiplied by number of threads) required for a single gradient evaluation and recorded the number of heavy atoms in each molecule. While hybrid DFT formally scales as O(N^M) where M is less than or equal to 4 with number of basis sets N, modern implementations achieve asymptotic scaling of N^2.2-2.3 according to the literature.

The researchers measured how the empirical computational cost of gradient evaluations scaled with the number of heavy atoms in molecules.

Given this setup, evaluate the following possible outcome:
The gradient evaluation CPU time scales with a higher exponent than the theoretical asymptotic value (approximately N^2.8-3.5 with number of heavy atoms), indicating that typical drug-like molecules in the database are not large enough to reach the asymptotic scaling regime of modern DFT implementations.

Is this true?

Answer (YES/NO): NO